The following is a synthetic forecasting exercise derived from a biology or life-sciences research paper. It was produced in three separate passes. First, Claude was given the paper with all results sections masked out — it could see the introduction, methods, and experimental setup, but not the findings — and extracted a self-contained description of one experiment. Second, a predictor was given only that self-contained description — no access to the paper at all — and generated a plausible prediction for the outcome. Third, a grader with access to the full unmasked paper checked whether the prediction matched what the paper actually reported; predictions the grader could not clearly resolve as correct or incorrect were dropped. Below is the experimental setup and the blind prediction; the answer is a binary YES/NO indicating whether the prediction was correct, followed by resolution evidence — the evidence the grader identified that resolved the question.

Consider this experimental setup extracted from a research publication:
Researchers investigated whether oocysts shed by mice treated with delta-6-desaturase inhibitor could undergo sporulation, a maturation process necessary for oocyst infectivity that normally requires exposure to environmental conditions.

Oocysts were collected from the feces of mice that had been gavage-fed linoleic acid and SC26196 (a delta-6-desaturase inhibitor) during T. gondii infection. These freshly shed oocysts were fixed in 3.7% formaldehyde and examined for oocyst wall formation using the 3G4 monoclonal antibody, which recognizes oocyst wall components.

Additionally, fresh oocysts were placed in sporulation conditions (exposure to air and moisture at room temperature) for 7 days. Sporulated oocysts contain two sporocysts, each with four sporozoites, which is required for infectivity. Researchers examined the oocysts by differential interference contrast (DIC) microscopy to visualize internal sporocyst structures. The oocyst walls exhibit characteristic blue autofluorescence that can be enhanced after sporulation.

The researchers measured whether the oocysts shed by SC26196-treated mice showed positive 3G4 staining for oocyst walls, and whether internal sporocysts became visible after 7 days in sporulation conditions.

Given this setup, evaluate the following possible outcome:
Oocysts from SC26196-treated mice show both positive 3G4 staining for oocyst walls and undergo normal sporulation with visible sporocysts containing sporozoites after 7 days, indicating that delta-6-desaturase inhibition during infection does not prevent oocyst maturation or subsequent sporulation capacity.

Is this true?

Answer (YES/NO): YES